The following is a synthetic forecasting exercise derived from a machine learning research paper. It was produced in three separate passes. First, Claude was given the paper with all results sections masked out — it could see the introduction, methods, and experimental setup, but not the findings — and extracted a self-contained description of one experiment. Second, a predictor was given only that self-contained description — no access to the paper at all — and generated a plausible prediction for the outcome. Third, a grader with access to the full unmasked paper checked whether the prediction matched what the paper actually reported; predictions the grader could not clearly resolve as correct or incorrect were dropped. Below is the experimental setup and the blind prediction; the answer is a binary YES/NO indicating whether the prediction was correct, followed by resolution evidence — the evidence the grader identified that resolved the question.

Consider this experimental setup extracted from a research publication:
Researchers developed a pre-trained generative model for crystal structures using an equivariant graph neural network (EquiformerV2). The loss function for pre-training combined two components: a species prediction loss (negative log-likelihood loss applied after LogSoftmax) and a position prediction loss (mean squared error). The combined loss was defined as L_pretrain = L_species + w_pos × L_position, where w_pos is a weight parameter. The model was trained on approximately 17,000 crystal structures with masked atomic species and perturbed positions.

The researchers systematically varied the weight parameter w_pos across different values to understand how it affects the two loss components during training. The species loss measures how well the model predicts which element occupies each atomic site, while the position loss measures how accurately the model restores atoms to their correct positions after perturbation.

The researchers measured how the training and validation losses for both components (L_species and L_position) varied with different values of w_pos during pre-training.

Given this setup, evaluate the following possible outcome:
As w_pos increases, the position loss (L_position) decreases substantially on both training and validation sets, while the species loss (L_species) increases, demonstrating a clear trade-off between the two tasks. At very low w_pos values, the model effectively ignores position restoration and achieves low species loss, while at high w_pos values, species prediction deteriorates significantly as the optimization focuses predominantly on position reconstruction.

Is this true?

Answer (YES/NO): NO